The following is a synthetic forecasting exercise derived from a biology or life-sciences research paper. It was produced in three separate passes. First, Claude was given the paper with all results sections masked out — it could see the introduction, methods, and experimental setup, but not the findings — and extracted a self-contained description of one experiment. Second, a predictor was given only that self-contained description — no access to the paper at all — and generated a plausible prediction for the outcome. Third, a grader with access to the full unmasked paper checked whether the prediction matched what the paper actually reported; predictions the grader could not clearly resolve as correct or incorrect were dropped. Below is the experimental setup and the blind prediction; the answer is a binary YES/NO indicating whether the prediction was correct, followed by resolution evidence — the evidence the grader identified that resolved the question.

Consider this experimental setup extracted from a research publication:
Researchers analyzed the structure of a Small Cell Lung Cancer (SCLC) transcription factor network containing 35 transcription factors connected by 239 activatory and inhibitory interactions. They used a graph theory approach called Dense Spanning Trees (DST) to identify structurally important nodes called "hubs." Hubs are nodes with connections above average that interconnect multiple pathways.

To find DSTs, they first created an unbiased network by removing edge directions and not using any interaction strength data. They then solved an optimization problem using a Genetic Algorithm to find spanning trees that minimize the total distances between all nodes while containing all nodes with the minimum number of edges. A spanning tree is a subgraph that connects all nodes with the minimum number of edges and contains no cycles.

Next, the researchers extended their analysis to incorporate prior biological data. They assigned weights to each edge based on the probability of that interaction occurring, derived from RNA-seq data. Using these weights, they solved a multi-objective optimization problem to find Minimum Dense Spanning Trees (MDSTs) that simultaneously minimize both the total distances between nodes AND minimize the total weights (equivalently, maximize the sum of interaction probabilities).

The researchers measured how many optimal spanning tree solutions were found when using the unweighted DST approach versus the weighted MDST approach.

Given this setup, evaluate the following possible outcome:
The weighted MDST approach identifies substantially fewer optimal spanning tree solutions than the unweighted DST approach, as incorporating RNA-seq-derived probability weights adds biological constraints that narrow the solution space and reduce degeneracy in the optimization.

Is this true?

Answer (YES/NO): YES